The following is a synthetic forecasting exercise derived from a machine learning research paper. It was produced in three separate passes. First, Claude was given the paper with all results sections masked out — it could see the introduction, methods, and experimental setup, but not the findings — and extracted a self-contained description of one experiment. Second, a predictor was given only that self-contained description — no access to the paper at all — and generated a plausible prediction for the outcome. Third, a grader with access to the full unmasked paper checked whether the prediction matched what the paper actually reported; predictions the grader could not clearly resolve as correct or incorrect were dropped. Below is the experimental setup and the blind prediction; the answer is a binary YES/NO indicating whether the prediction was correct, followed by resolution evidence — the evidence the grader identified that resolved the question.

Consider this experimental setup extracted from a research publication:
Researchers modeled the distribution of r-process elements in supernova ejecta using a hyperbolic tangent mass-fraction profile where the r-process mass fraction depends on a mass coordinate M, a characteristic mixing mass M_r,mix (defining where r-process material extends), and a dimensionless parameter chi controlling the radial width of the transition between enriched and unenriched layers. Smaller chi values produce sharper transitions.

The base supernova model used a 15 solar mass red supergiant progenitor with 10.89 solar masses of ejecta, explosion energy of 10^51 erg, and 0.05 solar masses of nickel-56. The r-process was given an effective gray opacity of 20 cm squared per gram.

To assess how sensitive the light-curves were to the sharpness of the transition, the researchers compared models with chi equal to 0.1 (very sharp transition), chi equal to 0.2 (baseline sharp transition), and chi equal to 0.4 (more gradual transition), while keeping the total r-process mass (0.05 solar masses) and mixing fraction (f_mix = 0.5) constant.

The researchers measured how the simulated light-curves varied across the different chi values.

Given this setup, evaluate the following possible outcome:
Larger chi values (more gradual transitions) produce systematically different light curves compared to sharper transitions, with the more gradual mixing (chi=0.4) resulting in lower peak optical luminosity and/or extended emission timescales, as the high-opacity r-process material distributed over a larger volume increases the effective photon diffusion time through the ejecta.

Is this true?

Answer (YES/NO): NO